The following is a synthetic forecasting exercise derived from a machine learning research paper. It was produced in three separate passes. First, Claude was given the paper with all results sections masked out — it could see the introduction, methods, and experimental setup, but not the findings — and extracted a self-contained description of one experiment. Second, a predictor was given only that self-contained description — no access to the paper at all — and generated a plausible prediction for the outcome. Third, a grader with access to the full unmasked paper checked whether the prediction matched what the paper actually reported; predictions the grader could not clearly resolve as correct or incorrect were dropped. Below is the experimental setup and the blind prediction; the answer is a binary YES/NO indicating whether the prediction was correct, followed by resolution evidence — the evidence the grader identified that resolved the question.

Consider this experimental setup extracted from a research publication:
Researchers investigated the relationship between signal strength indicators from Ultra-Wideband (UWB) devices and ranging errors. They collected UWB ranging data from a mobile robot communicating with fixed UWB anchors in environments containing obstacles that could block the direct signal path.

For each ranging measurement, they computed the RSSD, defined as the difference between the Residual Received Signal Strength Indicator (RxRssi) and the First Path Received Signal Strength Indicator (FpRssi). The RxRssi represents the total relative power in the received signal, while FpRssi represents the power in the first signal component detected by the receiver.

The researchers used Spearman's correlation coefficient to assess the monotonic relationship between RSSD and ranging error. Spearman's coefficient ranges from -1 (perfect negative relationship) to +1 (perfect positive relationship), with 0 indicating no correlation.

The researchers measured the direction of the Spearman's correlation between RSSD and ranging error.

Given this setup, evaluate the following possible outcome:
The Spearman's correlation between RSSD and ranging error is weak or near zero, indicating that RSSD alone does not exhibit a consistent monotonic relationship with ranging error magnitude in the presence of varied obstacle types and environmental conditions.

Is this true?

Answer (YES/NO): NO